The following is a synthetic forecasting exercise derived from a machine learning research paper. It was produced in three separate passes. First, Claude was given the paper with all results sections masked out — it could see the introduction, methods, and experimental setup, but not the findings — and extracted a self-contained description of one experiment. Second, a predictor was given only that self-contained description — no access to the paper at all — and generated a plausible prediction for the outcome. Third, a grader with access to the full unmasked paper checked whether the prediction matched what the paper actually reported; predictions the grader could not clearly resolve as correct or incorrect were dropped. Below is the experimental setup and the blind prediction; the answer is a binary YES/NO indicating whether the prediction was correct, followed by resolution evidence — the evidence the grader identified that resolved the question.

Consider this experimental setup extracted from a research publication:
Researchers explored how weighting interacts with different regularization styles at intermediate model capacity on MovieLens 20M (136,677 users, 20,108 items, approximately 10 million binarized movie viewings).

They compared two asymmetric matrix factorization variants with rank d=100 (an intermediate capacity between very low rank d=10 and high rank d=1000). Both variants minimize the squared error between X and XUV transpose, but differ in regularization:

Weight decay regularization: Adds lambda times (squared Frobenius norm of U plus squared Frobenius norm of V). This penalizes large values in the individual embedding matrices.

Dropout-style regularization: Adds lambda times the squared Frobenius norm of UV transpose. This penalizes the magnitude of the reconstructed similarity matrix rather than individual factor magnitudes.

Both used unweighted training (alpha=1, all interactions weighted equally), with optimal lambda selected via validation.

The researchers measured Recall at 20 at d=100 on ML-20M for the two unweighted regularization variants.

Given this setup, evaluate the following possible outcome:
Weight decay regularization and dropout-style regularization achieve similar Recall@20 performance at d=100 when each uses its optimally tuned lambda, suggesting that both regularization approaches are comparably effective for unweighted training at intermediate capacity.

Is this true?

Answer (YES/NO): NO